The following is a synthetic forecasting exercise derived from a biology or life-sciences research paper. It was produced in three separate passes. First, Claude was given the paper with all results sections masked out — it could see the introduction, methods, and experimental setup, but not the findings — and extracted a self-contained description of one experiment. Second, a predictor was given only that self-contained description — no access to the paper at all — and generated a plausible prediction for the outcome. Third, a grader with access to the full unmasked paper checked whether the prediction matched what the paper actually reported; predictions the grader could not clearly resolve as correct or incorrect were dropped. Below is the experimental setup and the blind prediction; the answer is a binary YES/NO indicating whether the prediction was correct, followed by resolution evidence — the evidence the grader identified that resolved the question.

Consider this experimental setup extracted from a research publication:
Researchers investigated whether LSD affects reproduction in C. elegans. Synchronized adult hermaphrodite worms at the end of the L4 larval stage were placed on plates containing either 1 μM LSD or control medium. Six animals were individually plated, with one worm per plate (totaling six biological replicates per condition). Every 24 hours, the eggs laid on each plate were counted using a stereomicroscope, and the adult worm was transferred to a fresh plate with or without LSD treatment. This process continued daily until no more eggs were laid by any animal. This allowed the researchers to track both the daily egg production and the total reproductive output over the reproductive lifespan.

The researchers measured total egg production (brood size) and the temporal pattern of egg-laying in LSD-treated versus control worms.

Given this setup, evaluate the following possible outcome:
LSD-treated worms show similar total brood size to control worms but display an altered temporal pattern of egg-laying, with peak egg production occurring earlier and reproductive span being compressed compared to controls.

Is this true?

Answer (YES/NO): NO